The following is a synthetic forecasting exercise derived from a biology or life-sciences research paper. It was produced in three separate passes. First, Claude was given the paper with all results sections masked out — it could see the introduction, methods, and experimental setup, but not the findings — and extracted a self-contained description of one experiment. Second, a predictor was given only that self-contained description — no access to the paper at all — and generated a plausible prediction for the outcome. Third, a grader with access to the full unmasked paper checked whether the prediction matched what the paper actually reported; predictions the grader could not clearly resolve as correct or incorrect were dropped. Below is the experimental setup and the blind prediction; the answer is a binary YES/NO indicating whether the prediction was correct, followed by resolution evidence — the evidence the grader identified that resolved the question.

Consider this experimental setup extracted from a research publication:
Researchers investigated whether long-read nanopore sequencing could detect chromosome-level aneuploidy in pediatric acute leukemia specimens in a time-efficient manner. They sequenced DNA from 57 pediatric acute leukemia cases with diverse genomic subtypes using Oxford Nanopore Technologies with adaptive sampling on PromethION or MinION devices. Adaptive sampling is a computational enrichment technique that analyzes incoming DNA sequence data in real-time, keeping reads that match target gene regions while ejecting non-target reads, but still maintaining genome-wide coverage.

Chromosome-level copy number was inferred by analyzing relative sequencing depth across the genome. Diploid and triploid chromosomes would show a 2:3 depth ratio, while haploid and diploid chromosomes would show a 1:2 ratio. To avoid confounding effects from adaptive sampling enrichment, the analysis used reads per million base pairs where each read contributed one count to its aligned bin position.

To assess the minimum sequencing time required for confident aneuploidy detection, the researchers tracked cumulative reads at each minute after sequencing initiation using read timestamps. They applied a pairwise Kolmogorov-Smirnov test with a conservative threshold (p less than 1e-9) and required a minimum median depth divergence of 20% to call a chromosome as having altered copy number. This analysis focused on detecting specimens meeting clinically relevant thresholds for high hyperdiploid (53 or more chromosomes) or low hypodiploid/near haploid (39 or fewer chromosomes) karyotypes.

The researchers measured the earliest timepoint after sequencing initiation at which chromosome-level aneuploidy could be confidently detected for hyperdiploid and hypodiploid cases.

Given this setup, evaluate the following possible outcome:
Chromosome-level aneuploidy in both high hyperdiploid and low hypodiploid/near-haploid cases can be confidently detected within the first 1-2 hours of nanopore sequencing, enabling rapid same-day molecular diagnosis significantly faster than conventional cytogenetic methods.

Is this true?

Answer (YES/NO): YES